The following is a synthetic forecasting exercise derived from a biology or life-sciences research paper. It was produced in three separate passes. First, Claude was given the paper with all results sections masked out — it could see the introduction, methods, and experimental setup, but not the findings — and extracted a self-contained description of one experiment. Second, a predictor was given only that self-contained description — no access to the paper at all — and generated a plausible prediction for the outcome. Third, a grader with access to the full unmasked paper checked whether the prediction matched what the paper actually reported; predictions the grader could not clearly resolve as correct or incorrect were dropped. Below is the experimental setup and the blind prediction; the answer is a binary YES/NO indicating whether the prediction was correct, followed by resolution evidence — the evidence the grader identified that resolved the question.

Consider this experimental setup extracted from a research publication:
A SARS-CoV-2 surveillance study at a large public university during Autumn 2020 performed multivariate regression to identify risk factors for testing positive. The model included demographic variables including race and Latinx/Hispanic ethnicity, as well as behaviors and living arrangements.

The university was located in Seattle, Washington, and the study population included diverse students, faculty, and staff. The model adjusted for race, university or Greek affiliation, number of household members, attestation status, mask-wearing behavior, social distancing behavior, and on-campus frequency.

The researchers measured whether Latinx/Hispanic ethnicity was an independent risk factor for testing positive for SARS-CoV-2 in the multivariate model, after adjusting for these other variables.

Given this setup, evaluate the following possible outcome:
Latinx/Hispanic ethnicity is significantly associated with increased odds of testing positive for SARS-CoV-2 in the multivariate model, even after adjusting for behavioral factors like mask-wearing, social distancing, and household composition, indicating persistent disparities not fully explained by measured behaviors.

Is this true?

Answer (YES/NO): YES